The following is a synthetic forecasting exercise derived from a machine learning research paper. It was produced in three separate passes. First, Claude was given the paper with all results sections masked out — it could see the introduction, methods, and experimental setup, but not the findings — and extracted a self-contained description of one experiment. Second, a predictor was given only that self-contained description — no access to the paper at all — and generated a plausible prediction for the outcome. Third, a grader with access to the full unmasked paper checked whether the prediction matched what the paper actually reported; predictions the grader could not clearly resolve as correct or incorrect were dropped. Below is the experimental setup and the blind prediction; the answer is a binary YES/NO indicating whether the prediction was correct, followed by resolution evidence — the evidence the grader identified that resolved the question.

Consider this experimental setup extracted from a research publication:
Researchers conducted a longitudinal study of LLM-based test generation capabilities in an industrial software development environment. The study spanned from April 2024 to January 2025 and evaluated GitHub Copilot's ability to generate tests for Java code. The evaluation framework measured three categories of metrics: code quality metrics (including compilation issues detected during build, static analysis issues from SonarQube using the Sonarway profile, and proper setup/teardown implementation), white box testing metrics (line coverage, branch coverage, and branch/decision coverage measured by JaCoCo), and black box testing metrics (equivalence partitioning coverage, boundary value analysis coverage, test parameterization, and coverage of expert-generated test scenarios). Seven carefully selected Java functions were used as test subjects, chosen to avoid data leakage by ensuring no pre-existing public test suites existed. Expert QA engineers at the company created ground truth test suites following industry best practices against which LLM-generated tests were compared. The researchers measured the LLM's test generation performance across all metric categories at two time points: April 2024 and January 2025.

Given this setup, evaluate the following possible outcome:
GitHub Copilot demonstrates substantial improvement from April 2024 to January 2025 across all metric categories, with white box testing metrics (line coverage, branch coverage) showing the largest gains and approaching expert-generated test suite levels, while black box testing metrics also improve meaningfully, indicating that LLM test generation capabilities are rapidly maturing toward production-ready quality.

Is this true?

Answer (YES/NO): NO